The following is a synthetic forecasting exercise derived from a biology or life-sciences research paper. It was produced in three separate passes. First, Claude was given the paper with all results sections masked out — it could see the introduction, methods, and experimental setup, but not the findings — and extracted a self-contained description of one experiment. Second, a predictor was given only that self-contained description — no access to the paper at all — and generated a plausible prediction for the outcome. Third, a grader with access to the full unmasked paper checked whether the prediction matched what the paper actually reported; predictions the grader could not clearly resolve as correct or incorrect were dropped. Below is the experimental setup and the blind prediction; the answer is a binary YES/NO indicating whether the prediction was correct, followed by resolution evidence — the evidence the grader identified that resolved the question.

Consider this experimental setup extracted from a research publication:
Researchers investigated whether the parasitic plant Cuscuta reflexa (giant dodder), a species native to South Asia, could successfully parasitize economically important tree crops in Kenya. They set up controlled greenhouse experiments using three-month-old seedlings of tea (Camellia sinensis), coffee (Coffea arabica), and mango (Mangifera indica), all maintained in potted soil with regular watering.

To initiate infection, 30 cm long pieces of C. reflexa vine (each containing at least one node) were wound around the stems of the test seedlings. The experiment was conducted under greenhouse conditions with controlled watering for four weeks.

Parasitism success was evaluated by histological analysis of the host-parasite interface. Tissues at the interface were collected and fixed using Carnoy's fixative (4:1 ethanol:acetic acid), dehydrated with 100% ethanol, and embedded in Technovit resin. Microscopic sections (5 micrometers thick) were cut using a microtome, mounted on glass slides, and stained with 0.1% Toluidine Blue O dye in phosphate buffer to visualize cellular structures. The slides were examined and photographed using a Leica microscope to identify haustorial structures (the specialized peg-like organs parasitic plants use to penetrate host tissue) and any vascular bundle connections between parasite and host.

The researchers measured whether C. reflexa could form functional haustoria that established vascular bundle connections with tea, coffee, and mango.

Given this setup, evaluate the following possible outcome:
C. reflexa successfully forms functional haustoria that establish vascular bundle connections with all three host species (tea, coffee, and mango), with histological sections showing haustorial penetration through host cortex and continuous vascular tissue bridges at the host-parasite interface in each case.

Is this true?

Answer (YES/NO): YES